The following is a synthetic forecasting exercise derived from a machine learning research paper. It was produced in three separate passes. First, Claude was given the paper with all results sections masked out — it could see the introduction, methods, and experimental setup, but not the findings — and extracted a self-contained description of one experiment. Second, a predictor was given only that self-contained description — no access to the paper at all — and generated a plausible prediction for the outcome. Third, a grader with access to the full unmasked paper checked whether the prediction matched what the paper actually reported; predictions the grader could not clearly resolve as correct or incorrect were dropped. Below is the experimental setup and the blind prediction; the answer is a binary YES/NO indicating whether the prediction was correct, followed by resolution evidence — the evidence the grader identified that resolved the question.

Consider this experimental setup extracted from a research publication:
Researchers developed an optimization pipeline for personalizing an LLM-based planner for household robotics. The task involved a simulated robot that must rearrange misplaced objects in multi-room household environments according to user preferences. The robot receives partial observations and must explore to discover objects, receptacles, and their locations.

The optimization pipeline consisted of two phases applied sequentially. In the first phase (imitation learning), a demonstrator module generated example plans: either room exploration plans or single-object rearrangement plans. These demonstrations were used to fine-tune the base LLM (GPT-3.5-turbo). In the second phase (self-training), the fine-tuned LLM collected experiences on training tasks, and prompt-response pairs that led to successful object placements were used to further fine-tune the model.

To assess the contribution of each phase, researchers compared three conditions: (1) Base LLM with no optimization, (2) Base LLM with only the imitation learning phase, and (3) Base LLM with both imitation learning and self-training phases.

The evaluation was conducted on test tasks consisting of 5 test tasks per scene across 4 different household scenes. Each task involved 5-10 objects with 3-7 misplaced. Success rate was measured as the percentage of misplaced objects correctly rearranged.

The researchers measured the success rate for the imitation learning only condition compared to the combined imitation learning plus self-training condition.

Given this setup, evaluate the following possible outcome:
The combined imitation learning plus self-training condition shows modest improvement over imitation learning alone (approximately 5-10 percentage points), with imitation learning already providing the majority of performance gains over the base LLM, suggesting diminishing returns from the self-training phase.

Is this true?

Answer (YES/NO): NO